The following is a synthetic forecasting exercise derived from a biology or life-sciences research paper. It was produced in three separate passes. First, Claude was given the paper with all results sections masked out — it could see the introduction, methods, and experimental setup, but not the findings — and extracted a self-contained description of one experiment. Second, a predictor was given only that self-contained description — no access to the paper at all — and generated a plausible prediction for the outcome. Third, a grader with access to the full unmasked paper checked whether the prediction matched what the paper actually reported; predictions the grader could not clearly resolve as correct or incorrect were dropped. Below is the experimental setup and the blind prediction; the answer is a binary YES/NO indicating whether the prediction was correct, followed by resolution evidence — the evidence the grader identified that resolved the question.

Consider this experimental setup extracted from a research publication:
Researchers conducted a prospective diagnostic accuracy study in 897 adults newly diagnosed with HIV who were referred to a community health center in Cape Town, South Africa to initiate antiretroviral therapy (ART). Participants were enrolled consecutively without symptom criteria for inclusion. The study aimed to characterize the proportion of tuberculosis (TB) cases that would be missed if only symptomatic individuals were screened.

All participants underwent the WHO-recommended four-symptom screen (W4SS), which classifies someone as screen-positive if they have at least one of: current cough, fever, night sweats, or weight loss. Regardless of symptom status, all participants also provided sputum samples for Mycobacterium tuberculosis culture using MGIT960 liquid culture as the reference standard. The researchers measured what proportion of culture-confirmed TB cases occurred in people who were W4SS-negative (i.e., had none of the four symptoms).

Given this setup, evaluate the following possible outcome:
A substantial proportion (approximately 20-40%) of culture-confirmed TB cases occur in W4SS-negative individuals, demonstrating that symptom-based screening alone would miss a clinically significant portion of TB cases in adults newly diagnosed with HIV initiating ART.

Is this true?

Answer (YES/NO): YES